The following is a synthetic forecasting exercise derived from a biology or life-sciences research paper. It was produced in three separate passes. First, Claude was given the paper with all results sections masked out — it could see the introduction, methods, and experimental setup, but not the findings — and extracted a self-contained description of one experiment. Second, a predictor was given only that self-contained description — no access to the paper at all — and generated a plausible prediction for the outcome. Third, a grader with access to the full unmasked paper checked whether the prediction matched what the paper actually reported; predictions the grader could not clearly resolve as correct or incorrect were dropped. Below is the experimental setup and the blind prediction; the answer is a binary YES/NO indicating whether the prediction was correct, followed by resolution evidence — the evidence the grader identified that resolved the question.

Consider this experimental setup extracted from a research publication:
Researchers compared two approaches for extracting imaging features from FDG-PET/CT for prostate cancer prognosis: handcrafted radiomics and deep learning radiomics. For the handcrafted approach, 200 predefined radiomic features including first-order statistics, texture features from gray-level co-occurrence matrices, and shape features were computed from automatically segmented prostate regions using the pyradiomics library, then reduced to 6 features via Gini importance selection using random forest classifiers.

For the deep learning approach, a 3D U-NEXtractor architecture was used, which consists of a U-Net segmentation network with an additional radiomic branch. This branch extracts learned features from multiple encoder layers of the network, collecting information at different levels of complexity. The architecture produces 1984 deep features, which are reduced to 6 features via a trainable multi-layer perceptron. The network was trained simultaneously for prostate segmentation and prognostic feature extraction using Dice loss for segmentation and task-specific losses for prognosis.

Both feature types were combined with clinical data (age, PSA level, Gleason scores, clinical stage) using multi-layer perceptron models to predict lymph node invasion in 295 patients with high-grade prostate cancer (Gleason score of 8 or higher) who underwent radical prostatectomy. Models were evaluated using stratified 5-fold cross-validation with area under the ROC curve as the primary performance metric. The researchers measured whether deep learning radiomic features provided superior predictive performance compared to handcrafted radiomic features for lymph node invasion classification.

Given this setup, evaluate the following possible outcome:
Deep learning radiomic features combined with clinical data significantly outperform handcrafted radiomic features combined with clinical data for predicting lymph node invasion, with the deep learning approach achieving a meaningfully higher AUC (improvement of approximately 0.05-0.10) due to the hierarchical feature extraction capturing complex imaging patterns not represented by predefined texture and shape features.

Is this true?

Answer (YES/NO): NO